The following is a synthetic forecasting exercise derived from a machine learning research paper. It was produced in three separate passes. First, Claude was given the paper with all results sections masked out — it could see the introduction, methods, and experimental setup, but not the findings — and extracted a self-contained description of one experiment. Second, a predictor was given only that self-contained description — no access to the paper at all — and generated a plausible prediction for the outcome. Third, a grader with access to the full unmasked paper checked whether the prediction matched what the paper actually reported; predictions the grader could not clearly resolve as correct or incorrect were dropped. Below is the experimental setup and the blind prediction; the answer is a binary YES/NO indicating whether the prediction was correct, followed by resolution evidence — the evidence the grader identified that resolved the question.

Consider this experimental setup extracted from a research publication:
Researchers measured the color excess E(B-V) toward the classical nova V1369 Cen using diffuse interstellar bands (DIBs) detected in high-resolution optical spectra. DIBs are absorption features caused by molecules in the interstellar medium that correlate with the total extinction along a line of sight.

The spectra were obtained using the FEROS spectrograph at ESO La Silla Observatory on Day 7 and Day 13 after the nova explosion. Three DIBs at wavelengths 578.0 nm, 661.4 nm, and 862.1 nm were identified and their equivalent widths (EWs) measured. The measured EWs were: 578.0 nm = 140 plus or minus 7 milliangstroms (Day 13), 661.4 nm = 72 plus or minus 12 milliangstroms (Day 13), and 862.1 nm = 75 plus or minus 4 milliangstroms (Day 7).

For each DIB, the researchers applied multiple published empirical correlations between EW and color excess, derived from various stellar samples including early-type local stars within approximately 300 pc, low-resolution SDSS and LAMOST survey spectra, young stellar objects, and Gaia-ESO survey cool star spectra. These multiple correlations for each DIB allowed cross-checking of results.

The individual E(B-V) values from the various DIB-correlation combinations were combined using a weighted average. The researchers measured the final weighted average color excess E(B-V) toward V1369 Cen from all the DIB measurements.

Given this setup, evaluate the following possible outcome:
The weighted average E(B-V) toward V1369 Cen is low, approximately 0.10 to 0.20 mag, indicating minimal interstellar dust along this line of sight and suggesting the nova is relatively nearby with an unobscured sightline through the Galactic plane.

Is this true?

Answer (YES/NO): NO